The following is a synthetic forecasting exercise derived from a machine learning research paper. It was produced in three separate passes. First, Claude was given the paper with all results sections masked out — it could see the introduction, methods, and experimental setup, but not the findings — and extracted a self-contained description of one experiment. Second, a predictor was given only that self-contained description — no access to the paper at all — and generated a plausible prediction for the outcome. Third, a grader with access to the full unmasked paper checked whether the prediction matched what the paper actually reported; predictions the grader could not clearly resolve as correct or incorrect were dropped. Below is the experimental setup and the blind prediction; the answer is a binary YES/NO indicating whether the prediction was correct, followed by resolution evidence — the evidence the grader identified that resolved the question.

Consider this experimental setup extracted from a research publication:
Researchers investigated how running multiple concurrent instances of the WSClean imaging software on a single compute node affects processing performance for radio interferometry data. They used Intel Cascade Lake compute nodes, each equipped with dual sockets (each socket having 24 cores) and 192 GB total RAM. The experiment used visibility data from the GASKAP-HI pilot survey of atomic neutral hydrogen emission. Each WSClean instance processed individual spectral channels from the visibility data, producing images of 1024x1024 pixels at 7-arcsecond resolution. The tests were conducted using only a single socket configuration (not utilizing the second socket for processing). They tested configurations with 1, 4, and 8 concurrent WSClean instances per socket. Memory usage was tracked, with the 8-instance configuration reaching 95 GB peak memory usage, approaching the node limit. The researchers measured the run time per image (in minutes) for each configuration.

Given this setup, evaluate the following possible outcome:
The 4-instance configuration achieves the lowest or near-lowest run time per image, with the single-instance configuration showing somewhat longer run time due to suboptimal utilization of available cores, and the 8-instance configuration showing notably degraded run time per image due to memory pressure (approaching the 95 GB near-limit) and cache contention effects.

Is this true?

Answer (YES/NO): NO